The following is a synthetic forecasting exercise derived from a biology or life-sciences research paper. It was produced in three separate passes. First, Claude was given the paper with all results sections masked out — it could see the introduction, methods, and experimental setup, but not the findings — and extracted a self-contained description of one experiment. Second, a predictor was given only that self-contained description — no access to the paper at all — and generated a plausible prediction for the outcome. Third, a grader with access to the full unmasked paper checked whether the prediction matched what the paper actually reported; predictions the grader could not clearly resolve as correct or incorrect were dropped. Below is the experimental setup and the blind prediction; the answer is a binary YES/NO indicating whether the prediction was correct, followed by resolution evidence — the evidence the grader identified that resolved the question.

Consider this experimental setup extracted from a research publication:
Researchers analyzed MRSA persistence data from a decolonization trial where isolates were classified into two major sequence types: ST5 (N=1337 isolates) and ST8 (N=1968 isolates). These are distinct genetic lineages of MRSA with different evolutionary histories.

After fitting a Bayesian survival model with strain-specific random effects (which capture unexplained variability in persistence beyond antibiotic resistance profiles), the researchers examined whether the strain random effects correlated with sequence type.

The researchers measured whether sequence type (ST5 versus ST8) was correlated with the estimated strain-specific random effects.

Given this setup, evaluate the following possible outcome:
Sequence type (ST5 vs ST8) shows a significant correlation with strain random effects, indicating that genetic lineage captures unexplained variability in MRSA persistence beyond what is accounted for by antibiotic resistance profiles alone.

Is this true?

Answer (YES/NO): NO